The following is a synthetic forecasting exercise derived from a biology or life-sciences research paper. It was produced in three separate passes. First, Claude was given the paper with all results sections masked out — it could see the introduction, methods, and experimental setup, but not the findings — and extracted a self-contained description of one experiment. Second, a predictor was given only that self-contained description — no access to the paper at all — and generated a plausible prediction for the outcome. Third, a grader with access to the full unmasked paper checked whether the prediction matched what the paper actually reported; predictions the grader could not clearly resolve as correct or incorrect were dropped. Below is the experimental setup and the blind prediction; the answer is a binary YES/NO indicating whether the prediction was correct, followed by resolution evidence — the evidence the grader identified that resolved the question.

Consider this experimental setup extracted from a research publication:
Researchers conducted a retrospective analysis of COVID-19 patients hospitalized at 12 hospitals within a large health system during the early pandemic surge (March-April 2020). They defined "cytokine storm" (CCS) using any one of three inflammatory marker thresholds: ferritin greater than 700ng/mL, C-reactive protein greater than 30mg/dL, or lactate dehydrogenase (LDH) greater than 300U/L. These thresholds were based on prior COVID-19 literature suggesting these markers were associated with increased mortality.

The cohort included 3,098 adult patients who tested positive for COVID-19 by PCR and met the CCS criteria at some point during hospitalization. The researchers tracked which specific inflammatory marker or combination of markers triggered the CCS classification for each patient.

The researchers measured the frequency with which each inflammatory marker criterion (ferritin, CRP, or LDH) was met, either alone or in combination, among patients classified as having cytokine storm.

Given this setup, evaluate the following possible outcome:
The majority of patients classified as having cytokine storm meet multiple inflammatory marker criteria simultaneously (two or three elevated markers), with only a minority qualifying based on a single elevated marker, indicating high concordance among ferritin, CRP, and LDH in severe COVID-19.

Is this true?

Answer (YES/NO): NO